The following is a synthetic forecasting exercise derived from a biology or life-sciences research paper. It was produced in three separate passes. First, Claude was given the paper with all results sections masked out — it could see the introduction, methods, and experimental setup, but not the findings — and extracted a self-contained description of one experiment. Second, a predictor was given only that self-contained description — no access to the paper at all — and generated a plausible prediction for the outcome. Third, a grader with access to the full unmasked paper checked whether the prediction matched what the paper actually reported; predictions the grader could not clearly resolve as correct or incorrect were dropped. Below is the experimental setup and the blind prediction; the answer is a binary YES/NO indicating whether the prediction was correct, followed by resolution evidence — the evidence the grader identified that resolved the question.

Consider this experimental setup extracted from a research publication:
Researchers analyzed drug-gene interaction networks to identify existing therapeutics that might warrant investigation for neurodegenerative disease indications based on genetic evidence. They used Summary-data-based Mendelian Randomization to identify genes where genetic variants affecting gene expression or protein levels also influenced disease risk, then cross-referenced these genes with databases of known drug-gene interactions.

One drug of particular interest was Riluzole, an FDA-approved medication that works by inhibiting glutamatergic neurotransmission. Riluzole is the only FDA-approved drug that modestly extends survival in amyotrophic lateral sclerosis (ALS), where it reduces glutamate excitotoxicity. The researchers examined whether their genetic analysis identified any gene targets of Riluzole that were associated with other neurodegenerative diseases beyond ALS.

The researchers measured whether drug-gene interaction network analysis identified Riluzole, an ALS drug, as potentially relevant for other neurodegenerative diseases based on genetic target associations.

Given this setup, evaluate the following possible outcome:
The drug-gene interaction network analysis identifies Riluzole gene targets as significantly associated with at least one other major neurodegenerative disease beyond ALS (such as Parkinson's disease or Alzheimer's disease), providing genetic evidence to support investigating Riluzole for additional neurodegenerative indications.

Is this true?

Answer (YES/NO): YES